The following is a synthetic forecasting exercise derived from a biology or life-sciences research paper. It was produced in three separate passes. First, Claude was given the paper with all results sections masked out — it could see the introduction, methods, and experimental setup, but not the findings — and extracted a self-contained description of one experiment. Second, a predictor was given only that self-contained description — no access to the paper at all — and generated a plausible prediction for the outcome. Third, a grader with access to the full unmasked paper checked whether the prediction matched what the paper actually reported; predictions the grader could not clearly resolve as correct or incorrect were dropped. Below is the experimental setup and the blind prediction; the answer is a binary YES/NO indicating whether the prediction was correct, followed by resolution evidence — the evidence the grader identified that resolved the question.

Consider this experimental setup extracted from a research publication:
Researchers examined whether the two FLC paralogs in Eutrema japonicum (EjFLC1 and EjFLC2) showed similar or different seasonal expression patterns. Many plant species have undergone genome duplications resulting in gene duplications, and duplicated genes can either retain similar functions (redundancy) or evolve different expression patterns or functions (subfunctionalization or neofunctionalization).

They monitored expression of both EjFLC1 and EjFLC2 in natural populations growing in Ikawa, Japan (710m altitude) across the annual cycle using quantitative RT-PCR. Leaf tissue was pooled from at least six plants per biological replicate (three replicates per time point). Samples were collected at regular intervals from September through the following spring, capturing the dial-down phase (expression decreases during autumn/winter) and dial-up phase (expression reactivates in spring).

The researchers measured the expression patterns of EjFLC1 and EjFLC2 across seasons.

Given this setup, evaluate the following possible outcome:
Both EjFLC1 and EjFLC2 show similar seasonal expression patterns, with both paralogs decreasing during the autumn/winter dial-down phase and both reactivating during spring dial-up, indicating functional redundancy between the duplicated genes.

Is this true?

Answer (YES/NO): YES